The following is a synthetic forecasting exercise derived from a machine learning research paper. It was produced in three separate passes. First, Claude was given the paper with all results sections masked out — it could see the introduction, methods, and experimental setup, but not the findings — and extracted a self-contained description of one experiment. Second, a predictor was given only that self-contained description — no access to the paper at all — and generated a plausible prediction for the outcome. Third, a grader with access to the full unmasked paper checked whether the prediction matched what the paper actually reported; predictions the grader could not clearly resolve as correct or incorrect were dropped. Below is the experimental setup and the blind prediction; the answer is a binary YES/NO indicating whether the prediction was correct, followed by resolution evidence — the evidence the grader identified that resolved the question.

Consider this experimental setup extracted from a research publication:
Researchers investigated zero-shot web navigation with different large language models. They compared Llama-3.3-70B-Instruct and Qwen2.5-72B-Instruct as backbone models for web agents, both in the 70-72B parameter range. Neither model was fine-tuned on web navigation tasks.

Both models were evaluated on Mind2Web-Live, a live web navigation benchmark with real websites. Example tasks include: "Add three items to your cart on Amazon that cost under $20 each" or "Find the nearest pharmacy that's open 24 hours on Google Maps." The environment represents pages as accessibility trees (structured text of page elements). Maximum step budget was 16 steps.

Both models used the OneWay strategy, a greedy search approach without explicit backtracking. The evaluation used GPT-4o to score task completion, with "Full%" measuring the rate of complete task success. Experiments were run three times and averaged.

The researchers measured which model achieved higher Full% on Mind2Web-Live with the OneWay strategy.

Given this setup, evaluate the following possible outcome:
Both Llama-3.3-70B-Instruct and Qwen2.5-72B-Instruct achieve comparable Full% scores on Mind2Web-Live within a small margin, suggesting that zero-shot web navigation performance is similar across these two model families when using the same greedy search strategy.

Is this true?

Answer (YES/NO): NO